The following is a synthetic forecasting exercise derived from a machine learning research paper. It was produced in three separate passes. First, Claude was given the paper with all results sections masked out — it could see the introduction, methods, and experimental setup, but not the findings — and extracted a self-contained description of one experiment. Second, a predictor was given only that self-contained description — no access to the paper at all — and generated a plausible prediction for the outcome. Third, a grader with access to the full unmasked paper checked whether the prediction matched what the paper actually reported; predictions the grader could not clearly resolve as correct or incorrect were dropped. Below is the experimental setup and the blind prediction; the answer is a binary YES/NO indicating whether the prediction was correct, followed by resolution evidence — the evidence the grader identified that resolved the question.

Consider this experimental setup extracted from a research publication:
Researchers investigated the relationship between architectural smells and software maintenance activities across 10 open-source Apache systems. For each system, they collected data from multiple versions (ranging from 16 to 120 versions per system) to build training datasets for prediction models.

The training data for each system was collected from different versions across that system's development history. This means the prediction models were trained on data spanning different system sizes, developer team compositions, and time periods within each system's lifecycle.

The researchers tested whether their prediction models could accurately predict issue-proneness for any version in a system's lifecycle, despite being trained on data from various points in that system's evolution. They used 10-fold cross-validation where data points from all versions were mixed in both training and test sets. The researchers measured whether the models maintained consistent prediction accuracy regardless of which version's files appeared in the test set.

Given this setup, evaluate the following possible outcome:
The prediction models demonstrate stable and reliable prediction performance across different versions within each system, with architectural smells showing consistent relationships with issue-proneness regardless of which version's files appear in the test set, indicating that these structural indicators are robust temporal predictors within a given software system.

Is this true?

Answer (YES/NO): YES